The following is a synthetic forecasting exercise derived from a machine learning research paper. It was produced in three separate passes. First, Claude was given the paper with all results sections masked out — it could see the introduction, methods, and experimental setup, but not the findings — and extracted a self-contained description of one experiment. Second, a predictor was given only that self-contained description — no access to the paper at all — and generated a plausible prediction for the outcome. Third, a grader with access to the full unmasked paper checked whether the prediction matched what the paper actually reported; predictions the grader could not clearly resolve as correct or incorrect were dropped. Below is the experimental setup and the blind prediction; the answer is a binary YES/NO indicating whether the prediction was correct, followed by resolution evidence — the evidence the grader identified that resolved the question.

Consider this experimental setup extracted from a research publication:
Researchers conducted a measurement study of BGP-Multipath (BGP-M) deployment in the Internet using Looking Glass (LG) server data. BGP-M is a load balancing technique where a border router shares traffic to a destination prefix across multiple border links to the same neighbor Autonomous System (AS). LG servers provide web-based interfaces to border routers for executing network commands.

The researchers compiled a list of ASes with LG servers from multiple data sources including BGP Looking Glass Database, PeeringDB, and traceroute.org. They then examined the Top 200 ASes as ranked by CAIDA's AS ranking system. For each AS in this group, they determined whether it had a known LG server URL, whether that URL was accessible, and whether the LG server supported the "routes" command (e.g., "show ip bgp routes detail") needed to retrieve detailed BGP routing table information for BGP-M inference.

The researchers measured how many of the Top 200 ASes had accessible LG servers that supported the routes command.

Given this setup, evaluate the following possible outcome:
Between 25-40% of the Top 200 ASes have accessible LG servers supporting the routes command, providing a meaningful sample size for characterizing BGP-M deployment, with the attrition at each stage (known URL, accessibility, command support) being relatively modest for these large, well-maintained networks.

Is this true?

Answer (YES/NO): YES